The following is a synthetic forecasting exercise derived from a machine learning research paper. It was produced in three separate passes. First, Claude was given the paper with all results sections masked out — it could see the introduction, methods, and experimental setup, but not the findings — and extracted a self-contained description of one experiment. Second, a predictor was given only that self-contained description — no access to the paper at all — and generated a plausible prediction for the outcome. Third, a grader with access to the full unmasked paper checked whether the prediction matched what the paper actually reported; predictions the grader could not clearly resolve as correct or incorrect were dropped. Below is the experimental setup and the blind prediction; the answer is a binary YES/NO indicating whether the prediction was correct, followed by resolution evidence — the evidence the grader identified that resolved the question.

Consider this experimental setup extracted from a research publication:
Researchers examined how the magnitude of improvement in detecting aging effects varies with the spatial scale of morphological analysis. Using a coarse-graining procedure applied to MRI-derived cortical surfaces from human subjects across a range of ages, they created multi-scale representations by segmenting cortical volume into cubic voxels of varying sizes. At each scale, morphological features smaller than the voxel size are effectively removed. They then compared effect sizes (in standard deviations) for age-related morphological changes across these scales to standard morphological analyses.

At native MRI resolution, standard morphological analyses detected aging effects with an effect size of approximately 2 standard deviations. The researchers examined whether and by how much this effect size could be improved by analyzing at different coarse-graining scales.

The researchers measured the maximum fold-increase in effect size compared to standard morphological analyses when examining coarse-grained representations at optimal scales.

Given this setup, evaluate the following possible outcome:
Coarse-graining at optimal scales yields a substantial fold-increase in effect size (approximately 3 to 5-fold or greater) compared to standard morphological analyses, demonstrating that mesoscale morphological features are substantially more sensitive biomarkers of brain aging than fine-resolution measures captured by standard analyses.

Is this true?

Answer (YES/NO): YES